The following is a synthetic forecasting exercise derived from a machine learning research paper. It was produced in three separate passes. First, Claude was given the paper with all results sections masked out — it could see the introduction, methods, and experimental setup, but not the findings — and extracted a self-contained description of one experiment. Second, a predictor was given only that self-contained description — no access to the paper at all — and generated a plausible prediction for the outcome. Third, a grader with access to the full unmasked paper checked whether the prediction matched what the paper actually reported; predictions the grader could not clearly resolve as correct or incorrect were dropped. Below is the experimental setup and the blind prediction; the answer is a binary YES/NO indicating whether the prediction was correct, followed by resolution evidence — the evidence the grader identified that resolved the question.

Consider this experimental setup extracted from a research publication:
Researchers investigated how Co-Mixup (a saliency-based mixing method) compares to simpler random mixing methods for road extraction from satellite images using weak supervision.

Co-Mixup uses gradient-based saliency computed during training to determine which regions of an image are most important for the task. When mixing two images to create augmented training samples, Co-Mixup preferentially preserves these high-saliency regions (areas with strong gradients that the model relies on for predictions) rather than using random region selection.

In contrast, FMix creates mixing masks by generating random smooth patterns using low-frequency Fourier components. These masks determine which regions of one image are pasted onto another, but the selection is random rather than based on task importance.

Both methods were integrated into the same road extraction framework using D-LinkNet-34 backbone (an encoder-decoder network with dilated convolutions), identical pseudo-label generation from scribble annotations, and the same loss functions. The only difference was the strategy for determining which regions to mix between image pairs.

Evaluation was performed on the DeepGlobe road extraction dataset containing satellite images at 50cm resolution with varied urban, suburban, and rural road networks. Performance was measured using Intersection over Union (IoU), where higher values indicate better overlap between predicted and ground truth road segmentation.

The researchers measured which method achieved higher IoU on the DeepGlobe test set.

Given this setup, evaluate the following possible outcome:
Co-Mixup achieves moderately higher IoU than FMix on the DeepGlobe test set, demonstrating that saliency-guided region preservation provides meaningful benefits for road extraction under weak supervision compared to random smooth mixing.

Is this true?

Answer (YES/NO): NO